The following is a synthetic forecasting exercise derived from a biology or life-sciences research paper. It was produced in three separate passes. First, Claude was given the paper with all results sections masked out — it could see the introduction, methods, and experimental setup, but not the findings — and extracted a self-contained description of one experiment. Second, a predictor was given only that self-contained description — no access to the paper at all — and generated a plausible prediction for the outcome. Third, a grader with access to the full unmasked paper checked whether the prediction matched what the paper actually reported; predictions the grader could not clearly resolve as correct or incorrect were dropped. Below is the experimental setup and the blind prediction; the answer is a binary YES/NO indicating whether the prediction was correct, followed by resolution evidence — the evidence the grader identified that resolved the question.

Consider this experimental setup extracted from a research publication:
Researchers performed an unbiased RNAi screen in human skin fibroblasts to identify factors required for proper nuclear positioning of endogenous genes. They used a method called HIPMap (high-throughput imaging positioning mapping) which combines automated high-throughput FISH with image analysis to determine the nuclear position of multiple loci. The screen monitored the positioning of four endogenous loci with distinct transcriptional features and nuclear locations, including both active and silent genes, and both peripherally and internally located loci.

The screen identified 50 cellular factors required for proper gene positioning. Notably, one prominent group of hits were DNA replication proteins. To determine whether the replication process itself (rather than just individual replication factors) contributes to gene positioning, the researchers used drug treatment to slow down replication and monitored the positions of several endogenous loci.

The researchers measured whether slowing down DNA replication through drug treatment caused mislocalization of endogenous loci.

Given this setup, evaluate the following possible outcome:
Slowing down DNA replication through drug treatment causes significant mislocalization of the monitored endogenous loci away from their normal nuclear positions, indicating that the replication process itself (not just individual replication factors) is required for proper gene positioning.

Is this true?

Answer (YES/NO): YES